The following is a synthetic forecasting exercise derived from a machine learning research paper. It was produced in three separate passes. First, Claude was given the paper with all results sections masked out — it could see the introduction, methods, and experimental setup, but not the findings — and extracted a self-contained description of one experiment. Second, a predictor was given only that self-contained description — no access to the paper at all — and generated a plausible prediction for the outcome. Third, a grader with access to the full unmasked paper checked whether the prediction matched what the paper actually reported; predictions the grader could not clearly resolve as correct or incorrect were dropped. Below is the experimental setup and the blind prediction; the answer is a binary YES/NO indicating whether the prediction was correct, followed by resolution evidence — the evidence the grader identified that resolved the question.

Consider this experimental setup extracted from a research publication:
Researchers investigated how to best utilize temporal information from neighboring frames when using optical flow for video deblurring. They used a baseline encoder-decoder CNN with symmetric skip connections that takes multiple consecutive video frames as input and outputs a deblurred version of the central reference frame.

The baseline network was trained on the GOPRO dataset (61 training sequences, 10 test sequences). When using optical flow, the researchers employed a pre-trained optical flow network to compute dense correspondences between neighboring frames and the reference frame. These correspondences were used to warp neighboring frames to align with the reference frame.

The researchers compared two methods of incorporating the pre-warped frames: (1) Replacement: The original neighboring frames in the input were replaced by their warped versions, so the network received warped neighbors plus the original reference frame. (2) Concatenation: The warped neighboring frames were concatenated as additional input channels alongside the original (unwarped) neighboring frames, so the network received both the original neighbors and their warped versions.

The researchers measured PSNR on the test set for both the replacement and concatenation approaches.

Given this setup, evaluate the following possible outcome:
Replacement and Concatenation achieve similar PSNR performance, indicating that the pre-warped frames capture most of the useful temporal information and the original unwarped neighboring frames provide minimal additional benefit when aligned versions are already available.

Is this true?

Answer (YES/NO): NO